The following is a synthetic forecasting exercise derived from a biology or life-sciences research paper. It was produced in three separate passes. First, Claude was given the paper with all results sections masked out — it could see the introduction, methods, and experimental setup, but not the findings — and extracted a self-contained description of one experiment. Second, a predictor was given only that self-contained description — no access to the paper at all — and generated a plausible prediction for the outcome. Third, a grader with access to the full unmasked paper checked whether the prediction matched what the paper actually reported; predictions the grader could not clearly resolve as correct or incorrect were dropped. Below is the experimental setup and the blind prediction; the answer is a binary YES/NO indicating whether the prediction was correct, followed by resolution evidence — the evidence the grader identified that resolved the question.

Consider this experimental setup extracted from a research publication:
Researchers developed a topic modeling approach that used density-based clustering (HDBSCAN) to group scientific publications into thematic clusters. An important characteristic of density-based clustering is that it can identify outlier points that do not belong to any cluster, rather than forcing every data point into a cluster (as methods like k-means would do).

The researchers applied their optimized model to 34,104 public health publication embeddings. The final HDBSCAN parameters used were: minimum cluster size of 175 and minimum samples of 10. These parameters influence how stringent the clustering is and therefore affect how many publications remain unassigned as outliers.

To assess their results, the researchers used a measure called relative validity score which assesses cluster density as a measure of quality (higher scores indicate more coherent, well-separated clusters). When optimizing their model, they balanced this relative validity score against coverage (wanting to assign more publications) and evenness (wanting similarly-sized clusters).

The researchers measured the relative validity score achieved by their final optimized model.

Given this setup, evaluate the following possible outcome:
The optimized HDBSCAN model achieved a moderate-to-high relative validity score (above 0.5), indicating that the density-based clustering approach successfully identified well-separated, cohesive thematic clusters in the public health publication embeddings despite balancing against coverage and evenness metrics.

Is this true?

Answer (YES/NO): NO